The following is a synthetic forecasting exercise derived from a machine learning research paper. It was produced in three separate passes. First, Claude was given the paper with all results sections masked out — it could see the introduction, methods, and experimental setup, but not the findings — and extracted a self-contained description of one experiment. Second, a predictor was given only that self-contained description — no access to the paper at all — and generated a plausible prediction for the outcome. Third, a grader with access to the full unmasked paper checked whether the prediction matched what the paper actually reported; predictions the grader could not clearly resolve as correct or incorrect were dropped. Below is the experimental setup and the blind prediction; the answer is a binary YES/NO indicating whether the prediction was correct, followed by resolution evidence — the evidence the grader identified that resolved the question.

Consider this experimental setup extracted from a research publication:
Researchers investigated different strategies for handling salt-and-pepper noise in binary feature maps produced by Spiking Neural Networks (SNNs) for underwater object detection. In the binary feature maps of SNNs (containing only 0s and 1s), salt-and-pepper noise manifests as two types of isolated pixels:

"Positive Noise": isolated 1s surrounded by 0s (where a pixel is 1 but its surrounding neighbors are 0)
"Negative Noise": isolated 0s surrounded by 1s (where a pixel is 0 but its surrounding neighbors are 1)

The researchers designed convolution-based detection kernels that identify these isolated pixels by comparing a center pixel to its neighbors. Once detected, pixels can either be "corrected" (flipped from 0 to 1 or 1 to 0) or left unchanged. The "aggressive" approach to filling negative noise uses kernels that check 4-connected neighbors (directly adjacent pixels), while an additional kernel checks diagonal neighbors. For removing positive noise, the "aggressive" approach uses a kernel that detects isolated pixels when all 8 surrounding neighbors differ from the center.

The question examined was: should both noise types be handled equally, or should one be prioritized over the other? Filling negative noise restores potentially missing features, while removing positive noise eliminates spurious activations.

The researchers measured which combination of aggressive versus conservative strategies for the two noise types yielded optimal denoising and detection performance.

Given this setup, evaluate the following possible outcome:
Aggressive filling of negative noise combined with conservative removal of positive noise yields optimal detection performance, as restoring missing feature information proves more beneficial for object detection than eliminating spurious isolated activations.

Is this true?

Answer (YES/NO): YES